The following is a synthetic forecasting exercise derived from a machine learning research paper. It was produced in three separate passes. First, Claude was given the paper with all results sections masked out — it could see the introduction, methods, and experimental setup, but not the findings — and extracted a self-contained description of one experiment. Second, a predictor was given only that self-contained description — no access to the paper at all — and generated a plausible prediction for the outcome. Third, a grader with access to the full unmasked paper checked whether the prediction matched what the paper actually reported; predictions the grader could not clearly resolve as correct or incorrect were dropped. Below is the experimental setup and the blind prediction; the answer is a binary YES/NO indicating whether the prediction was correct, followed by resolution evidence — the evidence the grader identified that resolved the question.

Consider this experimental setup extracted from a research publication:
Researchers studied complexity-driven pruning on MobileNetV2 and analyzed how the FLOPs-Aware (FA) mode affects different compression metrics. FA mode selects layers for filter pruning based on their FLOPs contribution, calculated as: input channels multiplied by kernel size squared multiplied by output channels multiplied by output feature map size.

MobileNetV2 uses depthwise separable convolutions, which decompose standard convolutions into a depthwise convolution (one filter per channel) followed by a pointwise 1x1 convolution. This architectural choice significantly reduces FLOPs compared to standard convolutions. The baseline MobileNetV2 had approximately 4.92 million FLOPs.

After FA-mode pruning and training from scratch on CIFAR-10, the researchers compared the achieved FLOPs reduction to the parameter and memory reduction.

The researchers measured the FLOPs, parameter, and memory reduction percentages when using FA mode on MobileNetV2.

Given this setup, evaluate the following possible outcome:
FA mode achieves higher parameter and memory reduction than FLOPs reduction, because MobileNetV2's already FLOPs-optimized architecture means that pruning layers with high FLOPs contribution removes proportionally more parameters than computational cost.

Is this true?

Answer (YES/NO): NO